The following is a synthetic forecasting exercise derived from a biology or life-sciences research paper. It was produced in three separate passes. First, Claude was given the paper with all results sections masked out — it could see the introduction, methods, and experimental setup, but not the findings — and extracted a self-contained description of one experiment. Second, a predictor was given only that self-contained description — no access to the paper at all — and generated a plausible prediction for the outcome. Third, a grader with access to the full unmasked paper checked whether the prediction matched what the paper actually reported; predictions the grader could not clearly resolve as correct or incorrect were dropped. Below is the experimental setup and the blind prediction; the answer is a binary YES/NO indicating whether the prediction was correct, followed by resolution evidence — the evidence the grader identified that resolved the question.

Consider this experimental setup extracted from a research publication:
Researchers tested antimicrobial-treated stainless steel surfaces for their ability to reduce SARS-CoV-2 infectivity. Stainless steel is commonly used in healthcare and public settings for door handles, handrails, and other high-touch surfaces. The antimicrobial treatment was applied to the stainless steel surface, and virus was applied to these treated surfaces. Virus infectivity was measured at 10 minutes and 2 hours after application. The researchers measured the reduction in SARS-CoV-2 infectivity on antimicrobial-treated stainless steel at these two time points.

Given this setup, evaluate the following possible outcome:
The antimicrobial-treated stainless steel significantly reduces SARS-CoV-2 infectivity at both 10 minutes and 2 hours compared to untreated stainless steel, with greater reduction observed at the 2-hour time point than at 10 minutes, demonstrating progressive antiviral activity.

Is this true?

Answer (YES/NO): YES